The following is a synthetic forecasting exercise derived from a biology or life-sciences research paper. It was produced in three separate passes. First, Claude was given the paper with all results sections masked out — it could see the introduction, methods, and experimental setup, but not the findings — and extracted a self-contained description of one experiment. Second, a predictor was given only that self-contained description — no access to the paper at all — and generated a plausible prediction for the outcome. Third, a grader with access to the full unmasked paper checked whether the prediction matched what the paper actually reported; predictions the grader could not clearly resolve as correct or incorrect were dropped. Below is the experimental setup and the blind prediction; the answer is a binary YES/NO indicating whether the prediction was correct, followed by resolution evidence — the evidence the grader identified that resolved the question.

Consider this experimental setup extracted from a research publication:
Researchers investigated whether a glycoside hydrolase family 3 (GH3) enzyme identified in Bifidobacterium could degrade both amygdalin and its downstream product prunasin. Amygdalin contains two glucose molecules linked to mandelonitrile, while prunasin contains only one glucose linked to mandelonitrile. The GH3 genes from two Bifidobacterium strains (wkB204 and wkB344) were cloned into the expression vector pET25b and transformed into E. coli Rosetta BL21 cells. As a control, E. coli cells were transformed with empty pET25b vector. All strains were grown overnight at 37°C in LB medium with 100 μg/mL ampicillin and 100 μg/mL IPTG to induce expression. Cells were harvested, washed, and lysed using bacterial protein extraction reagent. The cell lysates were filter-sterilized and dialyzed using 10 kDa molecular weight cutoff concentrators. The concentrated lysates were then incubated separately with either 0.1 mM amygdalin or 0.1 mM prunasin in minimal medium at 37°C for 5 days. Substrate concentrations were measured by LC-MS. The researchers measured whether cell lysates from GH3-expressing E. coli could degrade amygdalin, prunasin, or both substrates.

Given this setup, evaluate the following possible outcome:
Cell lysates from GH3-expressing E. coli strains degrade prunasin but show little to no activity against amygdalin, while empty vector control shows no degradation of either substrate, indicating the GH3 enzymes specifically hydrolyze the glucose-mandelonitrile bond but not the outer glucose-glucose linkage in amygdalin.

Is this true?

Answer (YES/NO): NO